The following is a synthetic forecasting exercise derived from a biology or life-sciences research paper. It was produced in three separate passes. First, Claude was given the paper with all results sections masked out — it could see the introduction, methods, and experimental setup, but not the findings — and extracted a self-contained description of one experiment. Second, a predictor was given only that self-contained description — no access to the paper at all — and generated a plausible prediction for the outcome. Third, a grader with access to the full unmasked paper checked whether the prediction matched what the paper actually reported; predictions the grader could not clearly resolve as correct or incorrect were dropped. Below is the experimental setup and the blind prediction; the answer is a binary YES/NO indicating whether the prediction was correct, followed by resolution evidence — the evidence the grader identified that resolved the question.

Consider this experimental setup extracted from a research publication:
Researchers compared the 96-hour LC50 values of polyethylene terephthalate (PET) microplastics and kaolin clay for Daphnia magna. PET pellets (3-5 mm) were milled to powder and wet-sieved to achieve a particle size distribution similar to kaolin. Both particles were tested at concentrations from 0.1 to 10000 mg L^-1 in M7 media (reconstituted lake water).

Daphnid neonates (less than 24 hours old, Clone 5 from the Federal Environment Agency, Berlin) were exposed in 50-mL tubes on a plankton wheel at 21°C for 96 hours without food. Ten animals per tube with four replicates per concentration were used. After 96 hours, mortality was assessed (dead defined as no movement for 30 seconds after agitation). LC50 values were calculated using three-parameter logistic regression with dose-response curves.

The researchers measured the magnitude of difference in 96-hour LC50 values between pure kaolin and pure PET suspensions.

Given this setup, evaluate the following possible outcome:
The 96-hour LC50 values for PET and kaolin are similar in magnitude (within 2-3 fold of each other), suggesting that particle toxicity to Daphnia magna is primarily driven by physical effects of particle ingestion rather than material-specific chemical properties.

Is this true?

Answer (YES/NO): NO